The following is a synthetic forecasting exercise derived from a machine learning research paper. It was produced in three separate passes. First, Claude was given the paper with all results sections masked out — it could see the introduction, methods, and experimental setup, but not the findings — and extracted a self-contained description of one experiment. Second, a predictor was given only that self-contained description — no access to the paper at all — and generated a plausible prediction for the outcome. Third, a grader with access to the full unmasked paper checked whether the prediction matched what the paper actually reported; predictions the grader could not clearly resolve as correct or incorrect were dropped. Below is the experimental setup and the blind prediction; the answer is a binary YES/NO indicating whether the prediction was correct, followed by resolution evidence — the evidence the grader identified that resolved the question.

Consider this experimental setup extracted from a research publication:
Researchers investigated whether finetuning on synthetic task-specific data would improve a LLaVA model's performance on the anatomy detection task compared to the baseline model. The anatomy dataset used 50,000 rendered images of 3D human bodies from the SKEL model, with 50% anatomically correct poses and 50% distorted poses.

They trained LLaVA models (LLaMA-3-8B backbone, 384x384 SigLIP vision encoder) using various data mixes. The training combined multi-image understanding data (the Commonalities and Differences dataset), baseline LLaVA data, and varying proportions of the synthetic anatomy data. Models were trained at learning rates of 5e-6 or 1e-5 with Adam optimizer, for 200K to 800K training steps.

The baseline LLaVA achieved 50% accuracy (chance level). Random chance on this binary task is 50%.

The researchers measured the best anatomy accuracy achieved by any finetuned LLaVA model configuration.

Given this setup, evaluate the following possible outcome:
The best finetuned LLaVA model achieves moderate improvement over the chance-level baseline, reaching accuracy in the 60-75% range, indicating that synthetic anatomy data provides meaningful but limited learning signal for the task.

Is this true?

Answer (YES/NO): NO